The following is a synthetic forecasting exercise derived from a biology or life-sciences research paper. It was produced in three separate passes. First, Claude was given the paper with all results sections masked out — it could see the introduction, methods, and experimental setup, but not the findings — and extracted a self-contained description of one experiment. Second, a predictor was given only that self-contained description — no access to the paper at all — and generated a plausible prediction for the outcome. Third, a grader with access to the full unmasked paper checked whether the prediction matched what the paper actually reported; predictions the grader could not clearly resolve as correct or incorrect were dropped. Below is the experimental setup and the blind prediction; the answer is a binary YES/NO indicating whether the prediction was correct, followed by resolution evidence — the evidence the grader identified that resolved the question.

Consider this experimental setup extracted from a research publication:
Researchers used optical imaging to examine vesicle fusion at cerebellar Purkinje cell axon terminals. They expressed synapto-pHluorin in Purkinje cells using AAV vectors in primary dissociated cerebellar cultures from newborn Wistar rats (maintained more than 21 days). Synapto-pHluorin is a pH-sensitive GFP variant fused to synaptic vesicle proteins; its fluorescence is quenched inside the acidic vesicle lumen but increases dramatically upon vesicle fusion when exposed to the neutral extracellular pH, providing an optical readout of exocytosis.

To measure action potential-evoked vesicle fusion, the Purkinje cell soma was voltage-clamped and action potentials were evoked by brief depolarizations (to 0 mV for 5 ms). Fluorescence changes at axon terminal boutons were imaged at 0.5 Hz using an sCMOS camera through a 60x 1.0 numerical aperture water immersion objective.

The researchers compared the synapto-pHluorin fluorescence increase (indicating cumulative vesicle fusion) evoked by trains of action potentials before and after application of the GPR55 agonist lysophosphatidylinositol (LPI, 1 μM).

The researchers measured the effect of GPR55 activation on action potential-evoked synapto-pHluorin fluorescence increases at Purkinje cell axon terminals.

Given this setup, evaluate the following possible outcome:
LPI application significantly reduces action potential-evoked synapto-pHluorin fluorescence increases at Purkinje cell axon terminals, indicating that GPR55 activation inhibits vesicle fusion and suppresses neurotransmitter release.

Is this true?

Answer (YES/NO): YES